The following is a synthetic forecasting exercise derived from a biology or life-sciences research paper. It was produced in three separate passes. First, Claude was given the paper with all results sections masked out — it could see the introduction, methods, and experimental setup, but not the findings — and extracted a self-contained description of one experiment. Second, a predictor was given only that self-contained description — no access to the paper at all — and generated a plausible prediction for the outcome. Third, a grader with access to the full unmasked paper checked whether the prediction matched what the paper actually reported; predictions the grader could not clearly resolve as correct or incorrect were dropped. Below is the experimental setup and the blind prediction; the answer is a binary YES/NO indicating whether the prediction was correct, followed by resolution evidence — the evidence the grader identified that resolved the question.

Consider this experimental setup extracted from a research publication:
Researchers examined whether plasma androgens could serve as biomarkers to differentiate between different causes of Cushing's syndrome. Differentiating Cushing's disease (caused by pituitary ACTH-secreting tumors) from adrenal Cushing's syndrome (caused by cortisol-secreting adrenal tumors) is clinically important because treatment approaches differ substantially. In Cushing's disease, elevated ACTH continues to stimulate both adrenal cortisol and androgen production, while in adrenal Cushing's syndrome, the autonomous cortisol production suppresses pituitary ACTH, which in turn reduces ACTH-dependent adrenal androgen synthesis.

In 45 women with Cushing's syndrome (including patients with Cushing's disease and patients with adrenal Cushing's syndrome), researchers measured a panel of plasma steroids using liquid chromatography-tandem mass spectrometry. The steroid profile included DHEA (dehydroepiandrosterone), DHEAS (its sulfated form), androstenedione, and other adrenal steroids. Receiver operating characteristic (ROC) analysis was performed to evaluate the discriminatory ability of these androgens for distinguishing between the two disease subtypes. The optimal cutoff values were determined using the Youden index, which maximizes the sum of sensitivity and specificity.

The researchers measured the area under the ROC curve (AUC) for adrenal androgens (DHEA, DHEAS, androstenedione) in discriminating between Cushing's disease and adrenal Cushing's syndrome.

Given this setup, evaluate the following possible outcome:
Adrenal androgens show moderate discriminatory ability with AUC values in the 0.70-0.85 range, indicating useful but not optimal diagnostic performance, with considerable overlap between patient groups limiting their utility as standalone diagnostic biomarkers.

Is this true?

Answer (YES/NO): NO